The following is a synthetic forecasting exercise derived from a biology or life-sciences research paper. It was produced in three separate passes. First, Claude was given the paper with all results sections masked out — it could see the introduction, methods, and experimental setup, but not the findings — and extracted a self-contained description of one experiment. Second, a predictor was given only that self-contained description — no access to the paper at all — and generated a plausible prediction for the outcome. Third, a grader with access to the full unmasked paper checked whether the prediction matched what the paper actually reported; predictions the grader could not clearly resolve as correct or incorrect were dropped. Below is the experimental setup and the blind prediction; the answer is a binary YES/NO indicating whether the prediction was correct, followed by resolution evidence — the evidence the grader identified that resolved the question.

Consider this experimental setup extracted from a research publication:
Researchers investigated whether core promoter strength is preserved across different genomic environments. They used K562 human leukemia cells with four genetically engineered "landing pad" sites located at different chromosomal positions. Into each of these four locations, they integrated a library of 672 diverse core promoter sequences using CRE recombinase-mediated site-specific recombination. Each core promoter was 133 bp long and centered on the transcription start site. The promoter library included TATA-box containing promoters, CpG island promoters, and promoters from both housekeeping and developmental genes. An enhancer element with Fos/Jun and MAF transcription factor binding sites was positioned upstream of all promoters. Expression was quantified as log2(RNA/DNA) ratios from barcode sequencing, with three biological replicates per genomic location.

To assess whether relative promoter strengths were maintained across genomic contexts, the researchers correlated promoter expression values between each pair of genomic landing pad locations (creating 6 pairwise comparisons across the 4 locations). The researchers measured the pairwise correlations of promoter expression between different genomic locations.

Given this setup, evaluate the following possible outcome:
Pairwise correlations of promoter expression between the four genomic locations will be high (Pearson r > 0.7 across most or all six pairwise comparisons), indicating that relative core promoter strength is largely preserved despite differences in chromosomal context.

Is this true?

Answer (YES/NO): YES